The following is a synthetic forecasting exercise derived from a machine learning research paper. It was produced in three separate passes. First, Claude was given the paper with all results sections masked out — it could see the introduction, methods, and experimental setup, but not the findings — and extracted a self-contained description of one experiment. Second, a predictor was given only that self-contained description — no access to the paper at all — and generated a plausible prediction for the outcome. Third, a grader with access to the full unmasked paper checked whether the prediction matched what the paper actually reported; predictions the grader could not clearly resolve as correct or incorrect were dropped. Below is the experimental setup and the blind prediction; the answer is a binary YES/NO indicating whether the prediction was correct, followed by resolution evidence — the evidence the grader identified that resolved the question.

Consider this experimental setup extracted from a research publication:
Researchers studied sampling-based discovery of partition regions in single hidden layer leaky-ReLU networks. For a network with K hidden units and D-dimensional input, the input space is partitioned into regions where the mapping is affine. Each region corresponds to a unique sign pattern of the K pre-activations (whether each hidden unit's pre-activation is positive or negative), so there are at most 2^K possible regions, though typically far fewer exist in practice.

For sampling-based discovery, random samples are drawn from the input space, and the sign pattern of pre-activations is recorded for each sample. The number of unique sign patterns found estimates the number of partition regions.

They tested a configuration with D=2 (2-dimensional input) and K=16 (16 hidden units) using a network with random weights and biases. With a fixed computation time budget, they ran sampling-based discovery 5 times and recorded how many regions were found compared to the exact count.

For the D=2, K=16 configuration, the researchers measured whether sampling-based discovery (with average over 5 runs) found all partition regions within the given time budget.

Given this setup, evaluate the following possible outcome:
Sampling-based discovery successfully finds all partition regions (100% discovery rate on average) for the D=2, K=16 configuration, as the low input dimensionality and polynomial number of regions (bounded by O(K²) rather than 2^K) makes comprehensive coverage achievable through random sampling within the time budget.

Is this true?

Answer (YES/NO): YES